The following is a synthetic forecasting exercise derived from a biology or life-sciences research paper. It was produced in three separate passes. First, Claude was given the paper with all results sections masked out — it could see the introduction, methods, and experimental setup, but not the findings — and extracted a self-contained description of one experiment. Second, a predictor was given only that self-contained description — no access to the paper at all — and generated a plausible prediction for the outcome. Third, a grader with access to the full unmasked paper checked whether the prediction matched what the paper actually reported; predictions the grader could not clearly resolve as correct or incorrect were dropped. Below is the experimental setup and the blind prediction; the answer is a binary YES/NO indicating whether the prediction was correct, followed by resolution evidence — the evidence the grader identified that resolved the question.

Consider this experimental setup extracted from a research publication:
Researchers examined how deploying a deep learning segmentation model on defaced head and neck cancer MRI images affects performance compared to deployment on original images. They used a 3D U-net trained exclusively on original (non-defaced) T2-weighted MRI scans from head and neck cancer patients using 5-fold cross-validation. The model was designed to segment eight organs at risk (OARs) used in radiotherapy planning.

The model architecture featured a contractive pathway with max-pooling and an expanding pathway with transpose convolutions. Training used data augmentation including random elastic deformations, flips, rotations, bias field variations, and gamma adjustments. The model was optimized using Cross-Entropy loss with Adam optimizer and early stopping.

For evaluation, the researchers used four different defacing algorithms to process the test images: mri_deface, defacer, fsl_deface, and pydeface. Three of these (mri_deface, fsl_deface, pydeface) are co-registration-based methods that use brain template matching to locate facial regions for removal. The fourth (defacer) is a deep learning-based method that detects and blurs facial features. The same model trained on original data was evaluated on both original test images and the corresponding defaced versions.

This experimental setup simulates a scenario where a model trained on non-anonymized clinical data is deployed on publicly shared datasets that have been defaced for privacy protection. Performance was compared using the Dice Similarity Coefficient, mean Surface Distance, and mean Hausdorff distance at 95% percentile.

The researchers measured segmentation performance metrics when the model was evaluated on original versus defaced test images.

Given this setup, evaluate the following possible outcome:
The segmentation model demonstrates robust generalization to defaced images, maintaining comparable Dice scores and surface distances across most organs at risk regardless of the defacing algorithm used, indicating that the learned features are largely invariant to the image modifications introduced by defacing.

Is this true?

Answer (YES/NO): NO